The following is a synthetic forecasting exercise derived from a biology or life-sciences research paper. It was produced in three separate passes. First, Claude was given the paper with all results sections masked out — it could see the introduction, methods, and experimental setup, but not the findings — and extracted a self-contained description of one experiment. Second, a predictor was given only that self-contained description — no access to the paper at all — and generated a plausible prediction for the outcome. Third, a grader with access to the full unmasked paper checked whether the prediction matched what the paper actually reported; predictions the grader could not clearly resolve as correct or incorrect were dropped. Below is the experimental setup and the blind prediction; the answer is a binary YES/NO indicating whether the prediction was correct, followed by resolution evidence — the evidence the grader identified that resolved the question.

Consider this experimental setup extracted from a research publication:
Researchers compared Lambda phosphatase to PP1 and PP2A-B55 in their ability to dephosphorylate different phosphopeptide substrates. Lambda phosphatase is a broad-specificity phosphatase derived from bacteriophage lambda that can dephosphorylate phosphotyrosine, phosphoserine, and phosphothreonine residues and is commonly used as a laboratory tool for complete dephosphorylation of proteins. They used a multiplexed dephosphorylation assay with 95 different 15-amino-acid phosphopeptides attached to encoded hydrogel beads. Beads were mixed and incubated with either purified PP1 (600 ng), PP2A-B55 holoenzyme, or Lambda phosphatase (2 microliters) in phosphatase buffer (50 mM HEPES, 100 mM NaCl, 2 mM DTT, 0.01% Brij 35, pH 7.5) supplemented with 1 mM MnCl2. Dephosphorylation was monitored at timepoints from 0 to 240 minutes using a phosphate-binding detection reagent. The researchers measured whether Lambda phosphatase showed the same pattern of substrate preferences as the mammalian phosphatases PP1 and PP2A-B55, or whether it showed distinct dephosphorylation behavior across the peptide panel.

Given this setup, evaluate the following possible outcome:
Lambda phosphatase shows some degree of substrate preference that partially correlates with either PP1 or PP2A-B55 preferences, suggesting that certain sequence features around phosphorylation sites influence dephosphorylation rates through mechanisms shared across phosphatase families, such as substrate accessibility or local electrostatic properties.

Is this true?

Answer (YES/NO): NO